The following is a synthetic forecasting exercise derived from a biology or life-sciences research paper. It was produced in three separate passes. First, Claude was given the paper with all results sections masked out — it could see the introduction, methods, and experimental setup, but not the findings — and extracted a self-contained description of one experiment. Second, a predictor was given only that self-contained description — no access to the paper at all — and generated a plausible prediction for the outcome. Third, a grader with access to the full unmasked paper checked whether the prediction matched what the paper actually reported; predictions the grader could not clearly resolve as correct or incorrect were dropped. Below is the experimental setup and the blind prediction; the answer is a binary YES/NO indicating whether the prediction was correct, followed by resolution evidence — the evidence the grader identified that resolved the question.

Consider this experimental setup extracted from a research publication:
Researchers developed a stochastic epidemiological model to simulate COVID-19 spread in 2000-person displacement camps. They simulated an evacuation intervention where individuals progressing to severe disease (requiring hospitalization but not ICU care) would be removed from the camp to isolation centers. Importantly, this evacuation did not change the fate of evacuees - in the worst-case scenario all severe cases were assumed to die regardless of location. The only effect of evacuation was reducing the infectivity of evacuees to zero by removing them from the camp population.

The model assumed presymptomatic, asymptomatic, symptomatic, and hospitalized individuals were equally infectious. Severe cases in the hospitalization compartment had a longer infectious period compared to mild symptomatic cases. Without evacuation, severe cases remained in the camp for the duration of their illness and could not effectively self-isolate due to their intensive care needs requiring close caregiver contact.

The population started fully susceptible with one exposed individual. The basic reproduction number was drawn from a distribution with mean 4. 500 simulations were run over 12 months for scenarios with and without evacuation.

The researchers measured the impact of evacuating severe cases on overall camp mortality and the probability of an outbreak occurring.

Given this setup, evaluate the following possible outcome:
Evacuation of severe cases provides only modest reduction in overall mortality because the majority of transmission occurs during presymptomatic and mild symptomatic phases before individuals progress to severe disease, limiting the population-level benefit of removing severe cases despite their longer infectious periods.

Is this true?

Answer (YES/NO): NO